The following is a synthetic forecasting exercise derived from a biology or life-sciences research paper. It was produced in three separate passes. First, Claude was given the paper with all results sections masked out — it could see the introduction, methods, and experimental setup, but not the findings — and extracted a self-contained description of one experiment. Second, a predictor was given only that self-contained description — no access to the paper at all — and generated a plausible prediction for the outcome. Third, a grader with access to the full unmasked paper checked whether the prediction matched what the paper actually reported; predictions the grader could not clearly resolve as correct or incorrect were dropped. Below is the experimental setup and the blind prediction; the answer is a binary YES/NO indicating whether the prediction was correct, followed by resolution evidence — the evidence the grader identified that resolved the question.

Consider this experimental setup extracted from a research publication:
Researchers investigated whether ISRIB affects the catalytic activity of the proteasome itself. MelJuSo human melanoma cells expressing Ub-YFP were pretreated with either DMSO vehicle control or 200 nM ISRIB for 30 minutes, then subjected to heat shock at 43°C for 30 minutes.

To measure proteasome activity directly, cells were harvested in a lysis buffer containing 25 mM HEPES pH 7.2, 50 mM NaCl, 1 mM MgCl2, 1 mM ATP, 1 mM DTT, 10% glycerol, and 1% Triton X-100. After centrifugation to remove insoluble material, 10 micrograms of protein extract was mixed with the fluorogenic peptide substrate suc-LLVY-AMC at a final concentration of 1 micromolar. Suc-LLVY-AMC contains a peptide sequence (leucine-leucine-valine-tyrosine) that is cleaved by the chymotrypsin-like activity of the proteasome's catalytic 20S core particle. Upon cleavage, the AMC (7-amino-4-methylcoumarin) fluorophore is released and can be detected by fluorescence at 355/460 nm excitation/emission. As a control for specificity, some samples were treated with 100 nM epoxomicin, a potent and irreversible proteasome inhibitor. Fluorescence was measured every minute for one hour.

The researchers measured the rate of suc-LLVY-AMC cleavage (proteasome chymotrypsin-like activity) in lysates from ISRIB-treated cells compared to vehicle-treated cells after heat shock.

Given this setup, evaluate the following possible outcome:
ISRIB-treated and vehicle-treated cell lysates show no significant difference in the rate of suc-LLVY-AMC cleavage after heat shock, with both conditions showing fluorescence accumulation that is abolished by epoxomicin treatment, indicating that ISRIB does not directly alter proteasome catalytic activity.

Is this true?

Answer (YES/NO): YES